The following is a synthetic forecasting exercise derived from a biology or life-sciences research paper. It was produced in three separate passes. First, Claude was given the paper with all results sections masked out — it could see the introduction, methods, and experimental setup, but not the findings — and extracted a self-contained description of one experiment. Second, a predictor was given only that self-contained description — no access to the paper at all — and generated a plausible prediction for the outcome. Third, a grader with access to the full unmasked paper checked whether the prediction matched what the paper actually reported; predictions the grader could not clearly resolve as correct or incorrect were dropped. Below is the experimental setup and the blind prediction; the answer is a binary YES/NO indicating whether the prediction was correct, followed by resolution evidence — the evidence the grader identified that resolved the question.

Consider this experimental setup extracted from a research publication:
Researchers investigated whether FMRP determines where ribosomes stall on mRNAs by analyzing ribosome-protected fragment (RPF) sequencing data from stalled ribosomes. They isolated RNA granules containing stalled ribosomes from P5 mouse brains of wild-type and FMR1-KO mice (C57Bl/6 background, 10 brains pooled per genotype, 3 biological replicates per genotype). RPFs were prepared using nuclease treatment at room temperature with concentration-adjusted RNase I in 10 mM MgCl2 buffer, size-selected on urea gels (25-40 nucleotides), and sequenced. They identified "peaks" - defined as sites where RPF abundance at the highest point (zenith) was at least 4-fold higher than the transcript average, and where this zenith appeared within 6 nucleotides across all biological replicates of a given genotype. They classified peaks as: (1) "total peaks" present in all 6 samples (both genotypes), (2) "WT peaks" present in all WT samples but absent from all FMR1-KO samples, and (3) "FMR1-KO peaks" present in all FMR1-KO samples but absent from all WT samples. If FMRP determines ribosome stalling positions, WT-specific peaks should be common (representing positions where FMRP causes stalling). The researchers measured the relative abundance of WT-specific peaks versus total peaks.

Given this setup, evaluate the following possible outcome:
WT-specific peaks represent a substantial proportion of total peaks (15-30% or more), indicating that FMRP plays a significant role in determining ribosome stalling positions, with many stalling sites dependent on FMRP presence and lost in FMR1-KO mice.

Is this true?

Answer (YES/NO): NO